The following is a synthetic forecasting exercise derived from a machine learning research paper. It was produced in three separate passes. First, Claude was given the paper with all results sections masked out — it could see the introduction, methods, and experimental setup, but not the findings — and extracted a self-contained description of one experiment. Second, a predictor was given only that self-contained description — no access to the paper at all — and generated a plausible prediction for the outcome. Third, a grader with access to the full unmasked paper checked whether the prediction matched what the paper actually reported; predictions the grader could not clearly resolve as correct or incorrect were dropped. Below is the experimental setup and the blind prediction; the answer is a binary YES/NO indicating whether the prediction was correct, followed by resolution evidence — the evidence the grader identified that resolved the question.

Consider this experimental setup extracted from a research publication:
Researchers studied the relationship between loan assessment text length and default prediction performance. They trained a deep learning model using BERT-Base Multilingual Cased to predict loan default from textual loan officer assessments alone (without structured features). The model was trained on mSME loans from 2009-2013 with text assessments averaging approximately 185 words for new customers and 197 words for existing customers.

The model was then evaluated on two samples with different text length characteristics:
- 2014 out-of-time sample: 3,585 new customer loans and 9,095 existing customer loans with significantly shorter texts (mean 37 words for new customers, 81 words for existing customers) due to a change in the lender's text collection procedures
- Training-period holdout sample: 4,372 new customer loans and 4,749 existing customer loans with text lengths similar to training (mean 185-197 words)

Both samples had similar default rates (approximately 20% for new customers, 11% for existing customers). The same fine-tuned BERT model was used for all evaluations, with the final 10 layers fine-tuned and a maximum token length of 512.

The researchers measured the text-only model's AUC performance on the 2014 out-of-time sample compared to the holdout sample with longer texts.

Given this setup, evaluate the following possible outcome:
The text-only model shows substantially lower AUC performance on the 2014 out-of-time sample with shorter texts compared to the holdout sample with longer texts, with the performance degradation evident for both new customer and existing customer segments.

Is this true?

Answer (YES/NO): NO